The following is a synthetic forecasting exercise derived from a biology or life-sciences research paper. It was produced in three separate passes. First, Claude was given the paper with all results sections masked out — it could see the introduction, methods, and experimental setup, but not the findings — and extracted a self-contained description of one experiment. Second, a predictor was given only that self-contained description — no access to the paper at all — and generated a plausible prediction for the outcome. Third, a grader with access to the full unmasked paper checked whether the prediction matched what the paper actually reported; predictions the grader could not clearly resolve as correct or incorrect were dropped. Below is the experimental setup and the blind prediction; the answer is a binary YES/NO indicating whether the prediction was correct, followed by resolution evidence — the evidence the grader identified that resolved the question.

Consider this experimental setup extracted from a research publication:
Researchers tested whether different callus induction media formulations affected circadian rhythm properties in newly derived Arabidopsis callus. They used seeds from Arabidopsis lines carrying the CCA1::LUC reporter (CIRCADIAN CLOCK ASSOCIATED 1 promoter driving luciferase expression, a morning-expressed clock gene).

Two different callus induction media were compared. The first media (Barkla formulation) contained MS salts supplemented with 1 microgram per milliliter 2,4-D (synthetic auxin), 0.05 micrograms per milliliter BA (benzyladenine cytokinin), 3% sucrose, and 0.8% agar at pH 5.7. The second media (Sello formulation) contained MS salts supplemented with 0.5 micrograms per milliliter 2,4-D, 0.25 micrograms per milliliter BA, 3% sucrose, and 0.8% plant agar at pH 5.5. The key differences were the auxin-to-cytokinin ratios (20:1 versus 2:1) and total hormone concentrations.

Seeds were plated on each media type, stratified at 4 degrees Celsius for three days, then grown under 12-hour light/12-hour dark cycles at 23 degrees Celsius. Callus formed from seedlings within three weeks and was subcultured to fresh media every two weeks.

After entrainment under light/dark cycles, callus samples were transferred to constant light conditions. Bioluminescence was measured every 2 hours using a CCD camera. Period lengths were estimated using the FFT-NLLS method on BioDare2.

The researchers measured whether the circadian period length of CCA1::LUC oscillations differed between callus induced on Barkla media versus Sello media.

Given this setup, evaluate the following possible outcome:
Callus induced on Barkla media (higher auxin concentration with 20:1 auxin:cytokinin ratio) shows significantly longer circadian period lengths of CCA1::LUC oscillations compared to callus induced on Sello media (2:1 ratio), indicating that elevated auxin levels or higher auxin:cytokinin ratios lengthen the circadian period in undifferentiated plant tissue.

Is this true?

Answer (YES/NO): NO